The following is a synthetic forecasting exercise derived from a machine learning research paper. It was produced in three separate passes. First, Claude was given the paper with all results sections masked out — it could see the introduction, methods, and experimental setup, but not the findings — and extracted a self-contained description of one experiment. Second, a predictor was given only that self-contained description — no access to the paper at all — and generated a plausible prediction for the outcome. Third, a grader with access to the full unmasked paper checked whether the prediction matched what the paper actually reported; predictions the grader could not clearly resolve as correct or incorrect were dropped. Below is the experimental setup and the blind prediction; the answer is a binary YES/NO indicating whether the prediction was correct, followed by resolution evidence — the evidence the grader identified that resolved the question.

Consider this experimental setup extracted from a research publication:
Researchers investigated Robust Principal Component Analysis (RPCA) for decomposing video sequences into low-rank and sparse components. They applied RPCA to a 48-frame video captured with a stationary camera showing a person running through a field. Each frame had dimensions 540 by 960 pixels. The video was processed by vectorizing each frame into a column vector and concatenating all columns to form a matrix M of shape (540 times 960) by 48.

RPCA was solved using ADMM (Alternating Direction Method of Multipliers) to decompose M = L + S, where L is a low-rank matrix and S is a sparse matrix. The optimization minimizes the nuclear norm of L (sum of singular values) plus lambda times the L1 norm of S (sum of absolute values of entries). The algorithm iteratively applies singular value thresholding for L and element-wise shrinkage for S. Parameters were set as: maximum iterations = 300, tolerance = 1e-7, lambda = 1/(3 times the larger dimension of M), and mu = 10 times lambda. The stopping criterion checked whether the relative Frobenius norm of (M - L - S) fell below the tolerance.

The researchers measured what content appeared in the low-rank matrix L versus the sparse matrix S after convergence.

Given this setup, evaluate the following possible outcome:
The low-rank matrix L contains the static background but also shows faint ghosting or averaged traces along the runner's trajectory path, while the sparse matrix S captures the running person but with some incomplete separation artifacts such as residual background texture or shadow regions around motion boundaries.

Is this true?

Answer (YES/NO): NO